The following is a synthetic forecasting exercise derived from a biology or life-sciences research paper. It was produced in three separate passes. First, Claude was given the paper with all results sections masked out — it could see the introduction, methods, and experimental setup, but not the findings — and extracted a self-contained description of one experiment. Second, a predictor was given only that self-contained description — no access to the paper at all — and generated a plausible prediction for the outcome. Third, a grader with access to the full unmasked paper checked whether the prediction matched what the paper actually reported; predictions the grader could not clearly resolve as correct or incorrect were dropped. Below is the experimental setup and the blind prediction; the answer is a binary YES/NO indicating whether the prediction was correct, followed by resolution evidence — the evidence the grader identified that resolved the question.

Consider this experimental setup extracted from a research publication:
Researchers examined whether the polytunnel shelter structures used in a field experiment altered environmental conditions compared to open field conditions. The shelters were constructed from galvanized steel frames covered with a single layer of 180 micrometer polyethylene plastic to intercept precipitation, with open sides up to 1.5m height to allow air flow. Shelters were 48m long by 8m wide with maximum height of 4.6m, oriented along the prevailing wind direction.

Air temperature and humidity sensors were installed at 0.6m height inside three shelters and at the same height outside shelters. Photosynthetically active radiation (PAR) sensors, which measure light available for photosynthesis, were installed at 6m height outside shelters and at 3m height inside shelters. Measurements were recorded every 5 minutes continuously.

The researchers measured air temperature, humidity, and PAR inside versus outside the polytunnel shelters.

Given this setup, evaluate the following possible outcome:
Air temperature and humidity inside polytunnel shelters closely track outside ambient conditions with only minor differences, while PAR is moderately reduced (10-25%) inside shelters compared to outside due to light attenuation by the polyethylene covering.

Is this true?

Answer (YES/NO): NO